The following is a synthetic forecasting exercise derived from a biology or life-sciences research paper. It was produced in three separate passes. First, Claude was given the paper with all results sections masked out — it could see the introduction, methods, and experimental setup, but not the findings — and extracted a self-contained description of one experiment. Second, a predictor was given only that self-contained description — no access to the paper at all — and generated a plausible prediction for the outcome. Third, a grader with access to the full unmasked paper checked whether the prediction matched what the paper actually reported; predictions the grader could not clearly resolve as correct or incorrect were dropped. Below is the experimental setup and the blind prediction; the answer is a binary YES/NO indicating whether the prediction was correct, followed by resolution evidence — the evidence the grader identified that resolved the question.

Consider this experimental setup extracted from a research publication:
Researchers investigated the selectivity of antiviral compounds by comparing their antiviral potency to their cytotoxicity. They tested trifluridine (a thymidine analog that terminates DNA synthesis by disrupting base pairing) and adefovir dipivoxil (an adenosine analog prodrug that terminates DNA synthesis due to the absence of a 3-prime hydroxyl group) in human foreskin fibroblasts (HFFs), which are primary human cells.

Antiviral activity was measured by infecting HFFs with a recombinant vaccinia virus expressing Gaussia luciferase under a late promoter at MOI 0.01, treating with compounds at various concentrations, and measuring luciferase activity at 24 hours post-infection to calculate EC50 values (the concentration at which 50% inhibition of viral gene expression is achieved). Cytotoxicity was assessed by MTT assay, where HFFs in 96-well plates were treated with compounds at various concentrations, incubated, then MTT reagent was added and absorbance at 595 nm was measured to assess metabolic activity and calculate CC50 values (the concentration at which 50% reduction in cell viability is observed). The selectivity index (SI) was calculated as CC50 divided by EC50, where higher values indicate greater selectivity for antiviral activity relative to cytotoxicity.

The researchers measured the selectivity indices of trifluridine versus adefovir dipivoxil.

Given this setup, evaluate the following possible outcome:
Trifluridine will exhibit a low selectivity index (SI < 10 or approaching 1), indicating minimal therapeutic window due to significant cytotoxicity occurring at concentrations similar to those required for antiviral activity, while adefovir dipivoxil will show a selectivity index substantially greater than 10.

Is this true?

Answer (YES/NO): NO